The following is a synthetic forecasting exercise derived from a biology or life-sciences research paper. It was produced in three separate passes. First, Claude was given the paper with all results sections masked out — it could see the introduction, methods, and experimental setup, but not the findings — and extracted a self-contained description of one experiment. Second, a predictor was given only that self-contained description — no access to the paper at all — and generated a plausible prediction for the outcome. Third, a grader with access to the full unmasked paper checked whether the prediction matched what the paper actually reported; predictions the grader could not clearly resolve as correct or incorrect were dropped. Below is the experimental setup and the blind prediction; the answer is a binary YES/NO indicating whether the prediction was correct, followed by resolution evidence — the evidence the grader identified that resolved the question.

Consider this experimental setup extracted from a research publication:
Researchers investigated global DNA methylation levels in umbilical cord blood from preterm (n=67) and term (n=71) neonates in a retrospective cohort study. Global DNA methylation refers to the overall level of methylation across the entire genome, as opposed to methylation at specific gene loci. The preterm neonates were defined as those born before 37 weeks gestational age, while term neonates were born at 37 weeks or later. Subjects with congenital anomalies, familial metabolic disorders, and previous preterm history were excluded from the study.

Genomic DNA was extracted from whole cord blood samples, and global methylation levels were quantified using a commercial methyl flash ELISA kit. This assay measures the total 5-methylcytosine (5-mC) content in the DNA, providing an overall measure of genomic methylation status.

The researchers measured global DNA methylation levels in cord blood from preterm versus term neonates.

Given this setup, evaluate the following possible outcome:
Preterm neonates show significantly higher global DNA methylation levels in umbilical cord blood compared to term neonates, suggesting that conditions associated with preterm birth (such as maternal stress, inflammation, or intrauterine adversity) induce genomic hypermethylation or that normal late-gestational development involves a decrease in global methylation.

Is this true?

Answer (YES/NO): NO